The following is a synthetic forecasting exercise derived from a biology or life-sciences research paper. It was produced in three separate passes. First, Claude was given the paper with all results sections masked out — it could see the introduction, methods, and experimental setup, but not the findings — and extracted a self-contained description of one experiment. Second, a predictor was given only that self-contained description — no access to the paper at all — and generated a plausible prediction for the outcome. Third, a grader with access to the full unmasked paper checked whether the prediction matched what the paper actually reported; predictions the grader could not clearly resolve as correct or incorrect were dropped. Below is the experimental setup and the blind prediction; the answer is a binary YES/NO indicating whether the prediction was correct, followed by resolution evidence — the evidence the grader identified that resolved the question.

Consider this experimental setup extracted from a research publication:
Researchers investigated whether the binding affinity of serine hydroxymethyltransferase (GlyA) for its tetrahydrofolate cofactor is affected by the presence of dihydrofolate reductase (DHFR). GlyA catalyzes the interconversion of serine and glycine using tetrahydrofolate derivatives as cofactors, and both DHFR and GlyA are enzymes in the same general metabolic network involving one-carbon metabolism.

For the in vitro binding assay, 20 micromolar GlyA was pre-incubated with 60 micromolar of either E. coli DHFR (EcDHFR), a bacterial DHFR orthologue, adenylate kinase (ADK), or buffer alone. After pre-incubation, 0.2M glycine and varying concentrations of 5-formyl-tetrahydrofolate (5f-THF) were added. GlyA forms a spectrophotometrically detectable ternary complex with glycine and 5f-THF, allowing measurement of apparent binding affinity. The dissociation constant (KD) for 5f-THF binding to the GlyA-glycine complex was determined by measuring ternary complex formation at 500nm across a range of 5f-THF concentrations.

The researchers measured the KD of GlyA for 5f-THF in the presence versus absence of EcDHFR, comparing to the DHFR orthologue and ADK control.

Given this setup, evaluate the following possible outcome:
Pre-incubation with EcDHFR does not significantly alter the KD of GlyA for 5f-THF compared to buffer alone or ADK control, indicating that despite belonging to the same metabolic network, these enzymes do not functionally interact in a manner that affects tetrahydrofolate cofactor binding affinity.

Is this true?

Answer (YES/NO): NO